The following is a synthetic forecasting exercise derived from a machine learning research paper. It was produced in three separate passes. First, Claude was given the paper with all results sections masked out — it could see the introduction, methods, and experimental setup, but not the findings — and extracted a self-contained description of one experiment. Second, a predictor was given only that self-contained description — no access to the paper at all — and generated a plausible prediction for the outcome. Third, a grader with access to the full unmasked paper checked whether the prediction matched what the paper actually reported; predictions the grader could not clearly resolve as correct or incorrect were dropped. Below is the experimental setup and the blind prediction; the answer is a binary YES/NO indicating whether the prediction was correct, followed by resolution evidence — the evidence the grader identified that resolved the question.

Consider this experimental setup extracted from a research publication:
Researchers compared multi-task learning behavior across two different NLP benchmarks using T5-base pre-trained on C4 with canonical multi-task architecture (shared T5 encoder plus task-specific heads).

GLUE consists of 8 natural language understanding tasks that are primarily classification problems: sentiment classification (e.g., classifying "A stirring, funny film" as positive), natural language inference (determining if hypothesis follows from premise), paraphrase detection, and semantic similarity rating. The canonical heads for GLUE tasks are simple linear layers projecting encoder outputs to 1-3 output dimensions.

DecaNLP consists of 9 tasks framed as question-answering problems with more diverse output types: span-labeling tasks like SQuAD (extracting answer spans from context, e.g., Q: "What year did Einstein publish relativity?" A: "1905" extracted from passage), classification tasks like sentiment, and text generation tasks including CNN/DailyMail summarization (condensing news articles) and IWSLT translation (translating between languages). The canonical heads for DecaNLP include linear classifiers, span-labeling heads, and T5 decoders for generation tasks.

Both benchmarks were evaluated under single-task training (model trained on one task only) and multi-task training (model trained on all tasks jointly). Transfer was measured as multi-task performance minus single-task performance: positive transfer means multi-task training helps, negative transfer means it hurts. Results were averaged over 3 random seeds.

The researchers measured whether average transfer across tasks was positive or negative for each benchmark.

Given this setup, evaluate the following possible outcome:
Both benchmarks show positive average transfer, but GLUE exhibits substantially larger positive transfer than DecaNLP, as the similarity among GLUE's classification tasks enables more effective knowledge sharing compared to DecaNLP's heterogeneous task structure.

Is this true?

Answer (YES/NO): NO